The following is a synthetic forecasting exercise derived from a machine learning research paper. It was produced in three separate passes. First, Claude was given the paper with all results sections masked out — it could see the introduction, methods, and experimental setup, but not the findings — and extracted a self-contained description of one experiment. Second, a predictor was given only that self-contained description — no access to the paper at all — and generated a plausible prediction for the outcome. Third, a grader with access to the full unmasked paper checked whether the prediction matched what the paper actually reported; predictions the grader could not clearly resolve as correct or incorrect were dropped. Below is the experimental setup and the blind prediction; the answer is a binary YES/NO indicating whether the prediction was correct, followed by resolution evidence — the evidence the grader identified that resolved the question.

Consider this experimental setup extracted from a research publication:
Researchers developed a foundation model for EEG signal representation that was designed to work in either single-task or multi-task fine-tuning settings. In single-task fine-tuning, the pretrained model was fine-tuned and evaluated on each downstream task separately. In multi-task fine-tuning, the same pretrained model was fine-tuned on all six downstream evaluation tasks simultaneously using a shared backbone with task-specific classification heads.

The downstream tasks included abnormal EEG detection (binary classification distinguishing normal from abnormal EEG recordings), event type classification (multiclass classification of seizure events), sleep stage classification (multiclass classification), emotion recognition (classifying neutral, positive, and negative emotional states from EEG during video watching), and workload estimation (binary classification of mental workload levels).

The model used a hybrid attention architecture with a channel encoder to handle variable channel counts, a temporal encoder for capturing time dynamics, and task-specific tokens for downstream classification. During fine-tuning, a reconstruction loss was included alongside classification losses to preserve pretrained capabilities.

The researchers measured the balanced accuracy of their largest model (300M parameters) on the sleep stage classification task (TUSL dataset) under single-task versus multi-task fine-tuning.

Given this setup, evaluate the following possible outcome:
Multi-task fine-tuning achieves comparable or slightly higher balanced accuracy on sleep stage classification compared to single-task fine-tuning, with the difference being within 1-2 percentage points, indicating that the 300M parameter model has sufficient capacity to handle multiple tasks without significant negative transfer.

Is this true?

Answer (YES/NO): NO